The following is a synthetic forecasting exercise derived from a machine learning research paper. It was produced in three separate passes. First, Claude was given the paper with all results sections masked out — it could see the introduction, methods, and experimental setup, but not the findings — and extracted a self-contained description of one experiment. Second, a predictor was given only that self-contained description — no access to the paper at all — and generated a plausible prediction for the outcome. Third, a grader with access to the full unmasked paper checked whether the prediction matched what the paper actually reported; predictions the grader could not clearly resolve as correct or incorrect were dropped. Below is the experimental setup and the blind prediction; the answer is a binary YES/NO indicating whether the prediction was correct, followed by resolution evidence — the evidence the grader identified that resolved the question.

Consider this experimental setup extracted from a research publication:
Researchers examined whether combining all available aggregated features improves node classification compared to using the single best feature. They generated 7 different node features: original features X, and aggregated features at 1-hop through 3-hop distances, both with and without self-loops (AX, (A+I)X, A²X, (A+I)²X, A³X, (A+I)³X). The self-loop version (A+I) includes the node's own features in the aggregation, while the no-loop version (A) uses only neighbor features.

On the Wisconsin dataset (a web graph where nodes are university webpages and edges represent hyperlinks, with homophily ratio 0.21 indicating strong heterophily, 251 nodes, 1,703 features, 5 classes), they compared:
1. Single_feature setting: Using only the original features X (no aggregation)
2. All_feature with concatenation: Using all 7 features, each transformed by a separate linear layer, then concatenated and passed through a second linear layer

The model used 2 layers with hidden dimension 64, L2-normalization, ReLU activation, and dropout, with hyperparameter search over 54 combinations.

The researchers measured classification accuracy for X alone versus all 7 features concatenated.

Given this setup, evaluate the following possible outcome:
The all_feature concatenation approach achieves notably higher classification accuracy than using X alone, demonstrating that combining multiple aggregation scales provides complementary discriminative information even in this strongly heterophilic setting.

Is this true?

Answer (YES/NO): NO